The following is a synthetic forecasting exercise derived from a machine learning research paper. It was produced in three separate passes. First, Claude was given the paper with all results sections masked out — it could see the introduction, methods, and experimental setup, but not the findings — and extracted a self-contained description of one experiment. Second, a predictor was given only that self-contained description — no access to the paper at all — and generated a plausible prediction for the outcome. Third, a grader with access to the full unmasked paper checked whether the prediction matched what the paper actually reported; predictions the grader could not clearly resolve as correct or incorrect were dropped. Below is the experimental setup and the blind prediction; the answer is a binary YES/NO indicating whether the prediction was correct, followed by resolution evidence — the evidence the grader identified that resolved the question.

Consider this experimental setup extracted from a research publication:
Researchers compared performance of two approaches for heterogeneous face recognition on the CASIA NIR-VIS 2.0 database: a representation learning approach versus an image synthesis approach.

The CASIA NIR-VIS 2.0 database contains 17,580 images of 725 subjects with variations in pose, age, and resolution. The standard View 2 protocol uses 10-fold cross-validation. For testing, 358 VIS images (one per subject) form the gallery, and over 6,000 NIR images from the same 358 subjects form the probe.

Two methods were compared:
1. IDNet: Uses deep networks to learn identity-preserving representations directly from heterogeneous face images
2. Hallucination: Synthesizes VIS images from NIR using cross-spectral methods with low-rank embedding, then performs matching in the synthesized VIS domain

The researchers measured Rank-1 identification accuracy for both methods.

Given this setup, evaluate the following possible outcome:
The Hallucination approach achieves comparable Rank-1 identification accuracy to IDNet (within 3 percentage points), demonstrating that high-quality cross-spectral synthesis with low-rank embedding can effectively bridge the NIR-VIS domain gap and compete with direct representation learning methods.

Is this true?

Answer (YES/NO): YES